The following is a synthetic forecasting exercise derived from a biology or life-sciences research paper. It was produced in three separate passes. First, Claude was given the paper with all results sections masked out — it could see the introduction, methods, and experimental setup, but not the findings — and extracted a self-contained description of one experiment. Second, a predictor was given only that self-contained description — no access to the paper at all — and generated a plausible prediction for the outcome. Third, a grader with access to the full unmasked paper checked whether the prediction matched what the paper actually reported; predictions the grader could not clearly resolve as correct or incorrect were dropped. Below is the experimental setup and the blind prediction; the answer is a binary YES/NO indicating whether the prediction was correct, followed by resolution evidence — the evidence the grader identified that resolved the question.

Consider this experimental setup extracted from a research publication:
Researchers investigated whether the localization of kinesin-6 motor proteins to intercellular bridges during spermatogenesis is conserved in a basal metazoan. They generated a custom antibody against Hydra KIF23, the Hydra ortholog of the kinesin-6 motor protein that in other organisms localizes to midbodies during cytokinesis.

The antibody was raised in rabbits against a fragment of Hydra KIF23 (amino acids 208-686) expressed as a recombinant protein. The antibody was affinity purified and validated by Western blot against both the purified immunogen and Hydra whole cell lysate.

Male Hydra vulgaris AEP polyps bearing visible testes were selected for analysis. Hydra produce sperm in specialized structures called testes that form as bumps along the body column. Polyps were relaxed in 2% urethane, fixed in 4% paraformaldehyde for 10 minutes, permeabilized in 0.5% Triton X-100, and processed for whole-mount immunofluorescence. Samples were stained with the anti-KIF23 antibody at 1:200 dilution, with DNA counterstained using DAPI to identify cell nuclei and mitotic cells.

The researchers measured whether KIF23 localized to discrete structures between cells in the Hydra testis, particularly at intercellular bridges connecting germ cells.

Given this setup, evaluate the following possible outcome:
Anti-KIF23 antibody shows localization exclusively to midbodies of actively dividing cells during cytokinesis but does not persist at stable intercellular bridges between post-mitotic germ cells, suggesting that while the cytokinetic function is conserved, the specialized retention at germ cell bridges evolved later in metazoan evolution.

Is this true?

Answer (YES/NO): NO